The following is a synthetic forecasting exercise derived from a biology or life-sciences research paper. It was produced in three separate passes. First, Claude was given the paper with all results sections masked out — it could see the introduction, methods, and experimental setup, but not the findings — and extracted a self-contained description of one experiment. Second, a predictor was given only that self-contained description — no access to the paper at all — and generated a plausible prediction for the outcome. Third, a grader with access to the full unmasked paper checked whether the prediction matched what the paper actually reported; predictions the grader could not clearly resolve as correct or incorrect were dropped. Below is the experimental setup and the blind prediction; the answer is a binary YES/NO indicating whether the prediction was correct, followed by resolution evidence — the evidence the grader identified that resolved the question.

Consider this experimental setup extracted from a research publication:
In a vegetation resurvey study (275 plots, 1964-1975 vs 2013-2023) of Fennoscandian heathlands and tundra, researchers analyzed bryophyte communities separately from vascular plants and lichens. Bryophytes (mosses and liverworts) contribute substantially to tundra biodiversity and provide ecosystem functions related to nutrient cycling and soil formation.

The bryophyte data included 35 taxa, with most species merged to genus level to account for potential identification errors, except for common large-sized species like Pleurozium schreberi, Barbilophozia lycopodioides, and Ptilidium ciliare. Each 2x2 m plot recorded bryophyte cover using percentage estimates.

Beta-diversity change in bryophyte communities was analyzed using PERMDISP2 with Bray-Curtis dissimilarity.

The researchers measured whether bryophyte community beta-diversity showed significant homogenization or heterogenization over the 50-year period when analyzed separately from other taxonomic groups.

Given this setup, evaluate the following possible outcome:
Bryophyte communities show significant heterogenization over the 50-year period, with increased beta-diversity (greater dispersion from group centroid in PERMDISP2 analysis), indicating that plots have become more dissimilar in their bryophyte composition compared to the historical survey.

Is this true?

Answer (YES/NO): NO